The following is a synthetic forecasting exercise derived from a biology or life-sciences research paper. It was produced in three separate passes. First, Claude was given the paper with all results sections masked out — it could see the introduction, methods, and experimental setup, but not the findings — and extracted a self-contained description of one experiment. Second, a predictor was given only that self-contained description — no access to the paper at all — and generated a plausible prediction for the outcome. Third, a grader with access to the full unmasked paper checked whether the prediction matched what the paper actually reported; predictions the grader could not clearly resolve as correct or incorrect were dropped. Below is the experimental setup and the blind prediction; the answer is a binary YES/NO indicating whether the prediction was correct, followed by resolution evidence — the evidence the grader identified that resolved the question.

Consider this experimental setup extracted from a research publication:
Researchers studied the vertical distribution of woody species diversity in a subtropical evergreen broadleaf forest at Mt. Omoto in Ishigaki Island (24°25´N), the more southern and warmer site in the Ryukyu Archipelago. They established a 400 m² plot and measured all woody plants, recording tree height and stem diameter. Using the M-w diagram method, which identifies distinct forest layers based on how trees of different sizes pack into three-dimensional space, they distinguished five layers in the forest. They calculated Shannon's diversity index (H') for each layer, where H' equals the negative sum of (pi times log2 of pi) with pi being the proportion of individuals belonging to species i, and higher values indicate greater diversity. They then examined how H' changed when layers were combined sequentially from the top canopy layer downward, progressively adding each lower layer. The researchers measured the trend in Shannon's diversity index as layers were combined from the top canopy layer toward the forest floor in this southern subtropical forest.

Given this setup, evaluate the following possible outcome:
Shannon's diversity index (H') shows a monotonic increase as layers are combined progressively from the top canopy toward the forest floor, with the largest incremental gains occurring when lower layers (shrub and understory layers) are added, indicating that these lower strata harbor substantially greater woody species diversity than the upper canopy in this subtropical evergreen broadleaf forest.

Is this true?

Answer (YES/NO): NO